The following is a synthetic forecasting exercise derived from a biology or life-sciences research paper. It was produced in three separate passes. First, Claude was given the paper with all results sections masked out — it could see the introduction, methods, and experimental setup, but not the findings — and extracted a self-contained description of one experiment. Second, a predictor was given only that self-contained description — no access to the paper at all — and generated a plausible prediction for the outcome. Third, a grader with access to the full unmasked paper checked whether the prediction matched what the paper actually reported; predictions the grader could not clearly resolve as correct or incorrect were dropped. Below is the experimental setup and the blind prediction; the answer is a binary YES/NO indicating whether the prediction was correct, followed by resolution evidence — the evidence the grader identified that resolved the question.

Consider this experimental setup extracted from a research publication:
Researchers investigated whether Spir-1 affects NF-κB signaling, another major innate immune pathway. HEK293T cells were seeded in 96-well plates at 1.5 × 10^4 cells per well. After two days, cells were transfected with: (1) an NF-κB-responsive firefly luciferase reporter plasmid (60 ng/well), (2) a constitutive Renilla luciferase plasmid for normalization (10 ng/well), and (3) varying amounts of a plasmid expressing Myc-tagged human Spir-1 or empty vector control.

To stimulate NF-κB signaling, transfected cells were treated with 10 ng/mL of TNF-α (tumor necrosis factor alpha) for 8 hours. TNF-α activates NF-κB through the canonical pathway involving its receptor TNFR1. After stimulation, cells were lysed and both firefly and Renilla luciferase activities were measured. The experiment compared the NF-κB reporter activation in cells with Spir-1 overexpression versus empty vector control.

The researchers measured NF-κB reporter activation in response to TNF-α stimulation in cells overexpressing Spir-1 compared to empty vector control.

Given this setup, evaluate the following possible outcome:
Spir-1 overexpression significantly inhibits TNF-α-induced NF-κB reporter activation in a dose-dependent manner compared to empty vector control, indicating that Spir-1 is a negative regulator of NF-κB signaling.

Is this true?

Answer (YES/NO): NO